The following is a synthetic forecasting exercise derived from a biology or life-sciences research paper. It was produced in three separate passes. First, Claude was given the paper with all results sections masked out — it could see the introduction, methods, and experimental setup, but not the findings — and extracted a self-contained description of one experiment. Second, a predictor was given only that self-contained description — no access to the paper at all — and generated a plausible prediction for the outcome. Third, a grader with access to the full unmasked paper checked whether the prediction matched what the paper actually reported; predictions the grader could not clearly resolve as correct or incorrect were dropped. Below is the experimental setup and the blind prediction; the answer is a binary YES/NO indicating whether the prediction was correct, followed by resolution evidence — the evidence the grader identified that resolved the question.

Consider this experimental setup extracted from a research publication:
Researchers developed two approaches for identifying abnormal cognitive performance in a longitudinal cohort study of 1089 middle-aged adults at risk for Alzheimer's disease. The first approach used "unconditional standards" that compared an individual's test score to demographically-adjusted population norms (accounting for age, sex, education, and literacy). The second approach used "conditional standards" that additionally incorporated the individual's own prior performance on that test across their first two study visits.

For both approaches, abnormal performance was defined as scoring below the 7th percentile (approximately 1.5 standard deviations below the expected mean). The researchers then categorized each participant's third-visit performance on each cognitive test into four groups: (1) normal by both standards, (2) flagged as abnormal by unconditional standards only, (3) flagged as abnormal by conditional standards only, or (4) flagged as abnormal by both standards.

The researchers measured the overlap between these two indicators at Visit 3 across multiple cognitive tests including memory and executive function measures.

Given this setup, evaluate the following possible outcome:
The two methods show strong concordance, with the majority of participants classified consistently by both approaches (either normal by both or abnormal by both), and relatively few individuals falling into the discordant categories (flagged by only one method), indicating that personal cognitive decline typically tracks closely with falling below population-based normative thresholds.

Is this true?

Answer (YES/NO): YES